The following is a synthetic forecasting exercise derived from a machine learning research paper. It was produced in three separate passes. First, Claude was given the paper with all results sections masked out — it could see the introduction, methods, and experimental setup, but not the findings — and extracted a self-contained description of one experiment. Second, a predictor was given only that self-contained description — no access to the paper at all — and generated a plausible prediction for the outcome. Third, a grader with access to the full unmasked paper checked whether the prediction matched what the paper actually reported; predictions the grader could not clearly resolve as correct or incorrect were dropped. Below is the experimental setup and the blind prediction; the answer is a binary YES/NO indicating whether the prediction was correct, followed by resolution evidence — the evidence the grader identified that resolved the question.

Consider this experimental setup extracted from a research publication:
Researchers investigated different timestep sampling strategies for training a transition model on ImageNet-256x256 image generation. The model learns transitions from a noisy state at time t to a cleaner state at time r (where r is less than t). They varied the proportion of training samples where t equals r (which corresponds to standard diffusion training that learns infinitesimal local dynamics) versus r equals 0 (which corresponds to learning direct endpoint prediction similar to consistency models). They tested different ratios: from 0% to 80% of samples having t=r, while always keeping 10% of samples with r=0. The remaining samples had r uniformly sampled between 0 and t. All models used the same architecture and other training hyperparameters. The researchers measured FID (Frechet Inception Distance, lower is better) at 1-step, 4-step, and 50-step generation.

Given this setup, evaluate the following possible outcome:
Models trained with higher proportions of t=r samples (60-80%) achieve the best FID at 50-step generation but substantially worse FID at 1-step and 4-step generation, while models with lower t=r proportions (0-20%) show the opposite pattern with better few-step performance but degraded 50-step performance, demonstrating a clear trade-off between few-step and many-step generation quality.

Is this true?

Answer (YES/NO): NO